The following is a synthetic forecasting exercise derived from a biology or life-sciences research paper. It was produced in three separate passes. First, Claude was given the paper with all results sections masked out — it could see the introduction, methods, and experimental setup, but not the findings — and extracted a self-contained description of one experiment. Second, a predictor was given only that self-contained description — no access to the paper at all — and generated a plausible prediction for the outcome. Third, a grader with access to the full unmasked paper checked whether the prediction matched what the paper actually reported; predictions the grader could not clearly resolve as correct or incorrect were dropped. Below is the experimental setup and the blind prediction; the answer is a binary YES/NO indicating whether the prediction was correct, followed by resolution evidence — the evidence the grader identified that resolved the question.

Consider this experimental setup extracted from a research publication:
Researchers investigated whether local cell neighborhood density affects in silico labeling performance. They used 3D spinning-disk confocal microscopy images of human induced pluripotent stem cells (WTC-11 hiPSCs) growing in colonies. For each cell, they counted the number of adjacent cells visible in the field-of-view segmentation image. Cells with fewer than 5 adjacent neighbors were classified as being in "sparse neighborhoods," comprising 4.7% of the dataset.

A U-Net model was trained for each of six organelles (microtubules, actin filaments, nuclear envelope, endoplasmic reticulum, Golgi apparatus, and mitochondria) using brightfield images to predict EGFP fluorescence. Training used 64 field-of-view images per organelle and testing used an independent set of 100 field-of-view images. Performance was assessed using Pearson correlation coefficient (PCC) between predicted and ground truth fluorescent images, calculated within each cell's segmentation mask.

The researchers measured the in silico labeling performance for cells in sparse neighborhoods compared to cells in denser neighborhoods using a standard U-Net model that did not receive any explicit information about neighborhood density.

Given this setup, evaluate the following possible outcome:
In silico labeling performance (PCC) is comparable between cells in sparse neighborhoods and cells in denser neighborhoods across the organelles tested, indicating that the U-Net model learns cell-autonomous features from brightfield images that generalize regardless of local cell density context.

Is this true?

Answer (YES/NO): NO